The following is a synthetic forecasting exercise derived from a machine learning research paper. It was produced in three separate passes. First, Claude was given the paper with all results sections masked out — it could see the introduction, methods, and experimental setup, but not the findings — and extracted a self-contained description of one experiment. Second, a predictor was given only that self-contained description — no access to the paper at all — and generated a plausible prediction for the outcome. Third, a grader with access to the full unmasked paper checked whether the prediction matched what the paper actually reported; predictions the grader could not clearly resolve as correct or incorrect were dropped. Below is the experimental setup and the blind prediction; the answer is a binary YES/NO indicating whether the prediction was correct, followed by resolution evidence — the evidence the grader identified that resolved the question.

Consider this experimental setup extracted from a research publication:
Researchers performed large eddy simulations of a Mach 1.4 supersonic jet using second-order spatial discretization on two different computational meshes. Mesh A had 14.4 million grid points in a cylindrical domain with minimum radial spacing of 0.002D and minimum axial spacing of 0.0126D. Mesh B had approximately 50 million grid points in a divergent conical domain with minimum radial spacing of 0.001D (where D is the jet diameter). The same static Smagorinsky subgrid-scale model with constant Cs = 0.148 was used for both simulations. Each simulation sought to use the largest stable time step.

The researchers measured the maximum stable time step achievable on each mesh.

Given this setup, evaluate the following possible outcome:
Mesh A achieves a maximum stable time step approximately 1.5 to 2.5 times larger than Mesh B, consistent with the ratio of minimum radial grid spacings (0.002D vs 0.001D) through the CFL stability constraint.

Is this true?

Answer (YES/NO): NO